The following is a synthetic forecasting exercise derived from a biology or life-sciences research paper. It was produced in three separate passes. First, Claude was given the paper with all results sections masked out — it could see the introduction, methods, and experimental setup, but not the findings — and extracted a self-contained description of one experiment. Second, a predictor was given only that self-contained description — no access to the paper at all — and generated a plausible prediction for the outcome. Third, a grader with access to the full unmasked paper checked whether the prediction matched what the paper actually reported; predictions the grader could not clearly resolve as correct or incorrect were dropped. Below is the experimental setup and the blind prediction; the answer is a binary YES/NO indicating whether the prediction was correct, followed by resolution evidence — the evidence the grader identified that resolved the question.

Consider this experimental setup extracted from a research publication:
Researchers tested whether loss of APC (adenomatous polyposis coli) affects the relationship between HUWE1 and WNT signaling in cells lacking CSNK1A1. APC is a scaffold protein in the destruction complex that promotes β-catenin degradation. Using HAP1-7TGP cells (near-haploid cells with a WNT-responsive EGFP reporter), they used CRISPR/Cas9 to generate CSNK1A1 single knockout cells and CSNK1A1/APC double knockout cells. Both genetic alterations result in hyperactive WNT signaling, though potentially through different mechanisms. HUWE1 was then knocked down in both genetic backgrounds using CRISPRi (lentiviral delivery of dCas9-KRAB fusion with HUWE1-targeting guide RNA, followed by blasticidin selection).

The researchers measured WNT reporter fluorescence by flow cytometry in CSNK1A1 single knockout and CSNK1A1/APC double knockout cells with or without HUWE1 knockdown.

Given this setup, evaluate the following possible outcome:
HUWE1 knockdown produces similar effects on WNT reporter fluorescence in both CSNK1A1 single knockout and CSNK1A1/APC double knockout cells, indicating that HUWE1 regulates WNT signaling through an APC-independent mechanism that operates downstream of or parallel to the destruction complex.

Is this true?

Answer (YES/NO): NO